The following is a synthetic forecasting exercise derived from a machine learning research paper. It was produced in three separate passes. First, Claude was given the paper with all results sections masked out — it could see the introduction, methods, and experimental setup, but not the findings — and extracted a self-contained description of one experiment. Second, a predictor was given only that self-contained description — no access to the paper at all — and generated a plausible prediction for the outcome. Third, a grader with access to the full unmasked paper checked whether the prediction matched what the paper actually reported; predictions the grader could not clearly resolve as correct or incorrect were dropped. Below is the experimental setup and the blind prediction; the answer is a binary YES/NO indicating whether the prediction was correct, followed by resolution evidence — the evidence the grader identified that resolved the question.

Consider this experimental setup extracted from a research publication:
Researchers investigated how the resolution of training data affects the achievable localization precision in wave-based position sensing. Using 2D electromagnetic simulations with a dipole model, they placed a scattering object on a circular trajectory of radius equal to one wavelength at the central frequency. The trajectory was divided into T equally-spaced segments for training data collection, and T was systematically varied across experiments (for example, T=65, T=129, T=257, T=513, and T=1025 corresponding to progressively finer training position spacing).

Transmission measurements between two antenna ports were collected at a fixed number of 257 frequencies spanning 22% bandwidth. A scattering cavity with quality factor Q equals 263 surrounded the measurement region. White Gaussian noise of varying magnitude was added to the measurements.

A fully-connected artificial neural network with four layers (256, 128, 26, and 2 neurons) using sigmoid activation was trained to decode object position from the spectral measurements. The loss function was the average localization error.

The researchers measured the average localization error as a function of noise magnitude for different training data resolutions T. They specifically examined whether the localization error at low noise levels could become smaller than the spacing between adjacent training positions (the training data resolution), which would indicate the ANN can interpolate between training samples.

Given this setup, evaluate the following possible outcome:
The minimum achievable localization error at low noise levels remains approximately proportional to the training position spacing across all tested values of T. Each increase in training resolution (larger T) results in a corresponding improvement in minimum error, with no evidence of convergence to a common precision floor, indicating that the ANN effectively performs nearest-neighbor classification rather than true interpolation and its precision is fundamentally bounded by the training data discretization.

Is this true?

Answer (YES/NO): NO